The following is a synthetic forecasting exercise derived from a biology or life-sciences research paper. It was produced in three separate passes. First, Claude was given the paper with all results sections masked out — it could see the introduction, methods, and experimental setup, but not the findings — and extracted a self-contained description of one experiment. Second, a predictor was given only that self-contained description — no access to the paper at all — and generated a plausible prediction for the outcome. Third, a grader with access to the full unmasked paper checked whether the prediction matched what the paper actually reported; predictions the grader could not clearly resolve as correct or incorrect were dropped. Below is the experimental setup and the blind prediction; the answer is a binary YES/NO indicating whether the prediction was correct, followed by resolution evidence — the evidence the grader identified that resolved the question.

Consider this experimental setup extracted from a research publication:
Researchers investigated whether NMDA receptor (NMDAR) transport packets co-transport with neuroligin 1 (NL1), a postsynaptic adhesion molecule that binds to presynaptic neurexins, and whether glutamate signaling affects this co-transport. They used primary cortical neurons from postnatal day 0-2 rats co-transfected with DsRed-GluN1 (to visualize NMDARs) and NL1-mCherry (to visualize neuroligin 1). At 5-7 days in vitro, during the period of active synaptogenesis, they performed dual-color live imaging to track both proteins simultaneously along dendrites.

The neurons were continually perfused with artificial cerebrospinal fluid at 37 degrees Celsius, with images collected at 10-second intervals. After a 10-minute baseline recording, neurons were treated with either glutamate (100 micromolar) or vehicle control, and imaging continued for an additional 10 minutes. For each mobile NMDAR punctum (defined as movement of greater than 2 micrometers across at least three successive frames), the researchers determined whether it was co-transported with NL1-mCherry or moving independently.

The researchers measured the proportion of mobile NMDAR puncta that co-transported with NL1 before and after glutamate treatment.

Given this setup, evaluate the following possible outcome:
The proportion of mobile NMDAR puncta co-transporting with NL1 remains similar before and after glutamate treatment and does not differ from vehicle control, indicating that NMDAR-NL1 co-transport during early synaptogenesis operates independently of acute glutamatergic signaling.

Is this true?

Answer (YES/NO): NO